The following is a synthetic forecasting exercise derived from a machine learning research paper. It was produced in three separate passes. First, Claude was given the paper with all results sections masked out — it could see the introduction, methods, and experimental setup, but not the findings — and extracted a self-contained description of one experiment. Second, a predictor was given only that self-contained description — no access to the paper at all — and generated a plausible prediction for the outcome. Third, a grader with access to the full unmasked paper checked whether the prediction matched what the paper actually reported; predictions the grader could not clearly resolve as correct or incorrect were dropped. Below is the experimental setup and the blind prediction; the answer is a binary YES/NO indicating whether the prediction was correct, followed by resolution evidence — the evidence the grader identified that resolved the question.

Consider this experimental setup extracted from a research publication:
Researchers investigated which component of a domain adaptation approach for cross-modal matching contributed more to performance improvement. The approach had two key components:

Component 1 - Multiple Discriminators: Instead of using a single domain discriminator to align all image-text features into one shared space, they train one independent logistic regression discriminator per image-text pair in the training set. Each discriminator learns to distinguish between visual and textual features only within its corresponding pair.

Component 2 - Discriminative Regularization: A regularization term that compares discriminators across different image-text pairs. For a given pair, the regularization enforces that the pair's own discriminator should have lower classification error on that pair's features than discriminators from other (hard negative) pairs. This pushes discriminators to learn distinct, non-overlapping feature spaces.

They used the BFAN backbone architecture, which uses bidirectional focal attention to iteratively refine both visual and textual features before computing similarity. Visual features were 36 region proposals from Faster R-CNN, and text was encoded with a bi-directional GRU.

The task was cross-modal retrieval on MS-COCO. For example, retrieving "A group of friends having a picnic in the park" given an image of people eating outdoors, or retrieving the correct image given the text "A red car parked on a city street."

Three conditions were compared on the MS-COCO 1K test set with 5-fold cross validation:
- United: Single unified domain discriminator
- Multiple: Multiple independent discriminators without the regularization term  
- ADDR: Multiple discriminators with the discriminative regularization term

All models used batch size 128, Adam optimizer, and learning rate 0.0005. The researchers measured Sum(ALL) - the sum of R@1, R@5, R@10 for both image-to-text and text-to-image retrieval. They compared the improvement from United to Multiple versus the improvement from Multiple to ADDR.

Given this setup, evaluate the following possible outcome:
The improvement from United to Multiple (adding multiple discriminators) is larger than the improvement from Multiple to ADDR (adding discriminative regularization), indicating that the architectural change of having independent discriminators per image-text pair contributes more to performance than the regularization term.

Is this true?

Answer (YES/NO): NO